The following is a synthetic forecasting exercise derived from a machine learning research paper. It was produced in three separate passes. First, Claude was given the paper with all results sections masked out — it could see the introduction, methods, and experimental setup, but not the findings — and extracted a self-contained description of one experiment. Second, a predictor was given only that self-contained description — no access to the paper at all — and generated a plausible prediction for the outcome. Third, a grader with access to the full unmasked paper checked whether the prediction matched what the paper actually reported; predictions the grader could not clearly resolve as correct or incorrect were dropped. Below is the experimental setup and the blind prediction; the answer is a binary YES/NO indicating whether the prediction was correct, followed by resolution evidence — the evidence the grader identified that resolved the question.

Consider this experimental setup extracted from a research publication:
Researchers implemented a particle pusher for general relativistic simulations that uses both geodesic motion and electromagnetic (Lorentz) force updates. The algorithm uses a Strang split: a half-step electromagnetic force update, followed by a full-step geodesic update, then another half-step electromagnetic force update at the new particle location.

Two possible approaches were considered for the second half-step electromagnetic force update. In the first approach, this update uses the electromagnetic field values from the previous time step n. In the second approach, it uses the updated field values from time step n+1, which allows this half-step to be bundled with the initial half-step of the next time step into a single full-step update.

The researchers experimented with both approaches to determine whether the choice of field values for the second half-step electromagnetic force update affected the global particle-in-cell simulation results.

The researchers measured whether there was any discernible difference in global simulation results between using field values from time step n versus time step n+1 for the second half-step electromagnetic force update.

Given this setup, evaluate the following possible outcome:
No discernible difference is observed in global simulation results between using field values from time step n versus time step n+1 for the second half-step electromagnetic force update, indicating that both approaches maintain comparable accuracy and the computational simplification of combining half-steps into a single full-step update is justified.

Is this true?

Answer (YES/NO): YES